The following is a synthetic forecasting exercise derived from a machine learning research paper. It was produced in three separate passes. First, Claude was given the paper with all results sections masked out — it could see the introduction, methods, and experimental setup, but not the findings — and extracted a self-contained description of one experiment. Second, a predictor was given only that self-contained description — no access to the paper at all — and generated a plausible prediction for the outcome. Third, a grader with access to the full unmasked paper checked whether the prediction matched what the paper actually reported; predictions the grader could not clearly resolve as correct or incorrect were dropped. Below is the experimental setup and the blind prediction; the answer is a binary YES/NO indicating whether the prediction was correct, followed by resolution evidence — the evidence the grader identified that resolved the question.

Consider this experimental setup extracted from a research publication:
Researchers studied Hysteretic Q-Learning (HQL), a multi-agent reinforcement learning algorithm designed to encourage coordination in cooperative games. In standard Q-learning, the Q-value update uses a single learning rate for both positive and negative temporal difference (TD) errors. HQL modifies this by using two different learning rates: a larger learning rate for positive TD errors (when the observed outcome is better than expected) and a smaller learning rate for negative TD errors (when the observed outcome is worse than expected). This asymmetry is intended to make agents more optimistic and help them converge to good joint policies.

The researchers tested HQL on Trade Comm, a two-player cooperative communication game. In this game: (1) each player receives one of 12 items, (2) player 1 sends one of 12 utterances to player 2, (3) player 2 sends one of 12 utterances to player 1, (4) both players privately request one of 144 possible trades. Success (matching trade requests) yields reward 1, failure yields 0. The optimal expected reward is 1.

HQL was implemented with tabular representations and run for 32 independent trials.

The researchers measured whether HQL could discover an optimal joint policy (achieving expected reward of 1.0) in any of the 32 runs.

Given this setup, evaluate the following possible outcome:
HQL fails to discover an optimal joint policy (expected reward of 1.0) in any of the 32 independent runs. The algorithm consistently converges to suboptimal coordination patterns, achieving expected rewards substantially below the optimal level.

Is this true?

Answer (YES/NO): YES